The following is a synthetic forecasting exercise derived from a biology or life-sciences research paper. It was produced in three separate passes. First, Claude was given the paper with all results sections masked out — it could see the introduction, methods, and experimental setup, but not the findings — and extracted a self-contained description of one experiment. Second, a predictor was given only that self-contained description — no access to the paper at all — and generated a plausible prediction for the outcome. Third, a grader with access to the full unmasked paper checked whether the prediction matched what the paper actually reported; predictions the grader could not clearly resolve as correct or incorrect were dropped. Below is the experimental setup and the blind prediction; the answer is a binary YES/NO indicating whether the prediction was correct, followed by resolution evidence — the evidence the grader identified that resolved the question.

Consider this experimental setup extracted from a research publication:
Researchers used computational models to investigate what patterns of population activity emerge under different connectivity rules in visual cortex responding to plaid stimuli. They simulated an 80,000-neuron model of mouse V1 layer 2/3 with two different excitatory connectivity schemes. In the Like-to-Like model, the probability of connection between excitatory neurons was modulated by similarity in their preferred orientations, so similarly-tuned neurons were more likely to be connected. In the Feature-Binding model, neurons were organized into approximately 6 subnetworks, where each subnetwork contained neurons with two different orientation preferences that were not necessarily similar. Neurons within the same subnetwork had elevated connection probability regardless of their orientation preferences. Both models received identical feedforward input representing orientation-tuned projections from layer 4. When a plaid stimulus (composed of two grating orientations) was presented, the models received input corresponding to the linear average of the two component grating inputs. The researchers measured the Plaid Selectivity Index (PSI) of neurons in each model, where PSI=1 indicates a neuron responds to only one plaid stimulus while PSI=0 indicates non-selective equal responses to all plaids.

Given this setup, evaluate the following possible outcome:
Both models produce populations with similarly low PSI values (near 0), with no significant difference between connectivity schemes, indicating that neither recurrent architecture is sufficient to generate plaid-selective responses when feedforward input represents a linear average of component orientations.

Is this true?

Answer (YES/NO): NO